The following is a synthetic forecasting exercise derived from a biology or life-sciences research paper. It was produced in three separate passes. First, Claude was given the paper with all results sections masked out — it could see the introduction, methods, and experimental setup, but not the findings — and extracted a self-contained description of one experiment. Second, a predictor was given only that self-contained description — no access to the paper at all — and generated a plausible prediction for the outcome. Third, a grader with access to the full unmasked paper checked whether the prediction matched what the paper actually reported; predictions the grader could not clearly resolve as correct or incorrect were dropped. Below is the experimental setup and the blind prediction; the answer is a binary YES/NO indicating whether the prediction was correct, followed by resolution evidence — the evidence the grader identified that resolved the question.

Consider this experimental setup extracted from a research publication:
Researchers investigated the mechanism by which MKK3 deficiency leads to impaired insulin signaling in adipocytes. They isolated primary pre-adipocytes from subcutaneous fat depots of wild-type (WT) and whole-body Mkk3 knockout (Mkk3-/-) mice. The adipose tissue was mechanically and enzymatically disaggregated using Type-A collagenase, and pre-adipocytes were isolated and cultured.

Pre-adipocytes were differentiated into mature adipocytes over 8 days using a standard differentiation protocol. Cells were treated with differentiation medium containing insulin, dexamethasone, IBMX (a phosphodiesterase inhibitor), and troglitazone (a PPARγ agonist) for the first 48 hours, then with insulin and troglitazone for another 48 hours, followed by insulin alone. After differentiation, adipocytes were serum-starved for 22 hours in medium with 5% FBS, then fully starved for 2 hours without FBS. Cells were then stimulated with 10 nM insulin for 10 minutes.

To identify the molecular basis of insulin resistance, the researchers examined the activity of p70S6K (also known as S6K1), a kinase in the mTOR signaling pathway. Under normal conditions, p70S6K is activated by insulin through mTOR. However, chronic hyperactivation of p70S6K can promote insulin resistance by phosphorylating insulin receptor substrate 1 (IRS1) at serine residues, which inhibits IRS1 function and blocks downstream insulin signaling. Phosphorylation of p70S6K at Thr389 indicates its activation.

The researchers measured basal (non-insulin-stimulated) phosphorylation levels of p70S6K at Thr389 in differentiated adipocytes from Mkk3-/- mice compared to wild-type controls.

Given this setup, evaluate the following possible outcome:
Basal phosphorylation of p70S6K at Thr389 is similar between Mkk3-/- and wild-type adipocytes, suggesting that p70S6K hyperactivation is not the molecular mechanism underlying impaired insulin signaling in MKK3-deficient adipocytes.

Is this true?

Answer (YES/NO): NO